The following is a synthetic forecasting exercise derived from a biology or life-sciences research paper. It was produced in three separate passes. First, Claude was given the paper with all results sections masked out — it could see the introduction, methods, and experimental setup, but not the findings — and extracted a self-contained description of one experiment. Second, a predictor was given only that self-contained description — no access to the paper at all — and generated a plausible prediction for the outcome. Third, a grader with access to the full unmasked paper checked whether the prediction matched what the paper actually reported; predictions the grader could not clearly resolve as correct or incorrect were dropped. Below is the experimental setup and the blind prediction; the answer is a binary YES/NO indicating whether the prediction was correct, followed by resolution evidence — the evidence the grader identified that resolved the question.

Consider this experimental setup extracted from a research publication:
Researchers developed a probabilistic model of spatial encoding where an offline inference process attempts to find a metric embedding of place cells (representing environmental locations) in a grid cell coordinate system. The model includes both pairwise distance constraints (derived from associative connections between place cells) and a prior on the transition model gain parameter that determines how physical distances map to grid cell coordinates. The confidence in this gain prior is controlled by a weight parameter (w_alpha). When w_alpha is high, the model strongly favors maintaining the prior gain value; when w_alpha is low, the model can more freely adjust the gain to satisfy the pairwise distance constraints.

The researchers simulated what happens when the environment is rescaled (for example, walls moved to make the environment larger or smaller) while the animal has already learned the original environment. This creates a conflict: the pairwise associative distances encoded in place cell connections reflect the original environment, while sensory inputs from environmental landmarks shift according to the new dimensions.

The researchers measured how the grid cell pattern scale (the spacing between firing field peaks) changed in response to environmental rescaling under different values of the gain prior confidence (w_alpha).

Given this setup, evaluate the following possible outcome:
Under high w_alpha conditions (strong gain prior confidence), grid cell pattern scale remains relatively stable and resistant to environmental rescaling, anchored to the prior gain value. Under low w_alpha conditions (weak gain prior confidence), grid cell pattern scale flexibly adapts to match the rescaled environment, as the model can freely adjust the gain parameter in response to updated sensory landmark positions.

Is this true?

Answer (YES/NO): YES